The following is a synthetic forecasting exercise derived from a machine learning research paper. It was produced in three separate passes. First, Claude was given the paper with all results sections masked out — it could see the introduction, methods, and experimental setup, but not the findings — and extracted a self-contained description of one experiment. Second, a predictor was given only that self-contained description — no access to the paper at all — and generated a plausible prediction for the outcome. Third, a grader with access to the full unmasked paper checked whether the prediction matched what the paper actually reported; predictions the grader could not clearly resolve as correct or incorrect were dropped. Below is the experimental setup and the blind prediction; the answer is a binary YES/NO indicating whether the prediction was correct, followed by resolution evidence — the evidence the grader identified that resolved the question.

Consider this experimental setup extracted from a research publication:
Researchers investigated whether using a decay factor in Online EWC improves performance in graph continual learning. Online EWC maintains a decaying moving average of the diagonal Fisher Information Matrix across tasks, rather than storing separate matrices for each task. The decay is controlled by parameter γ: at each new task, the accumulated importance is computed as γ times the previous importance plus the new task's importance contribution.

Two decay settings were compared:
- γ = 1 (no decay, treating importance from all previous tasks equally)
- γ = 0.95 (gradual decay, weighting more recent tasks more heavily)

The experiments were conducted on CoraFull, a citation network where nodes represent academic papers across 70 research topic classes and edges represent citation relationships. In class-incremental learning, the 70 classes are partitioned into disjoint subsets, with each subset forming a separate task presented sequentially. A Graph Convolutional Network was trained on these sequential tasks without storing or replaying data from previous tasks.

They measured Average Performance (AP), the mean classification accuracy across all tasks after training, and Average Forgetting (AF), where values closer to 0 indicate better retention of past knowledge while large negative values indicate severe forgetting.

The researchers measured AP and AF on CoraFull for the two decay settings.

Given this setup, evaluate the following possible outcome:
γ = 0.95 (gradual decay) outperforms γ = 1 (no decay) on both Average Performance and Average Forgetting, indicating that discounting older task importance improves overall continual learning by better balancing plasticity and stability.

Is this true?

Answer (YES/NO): NO